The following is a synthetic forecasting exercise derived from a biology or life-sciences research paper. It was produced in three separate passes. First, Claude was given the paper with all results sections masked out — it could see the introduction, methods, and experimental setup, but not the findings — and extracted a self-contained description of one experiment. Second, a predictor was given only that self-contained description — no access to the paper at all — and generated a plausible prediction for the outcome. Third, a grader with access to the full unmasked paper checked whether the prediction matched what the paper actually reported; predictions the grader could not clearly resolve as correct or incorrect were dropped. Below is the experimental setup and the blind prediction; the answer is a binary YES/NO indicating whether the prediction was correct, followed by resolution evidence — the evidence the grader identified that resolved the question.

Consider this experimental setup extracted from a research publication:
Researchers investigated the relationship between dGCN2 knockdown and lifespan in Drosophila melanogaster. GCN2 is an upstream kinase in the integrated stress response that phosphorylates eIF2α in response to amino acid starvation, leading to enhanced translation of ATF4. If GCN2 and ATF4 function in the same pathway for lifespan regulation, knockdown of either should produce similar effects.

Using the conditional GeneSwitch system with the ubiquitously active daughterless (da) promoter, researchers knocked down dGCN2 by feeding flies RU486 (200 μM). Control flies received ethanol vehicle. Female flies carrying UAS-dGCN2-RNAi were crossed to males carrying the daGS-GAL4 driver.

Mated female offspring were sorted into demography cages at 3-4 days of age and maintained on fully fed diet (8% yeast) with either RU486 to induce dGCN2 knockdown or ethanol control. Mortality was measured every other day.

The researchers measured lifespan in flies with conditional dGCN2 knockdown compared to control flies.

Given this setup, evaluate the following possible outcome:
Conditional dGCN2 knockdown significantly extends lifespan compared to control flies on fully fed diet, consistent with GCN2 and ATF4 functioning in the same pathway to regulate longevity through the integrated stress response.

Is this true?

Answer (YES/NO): NO